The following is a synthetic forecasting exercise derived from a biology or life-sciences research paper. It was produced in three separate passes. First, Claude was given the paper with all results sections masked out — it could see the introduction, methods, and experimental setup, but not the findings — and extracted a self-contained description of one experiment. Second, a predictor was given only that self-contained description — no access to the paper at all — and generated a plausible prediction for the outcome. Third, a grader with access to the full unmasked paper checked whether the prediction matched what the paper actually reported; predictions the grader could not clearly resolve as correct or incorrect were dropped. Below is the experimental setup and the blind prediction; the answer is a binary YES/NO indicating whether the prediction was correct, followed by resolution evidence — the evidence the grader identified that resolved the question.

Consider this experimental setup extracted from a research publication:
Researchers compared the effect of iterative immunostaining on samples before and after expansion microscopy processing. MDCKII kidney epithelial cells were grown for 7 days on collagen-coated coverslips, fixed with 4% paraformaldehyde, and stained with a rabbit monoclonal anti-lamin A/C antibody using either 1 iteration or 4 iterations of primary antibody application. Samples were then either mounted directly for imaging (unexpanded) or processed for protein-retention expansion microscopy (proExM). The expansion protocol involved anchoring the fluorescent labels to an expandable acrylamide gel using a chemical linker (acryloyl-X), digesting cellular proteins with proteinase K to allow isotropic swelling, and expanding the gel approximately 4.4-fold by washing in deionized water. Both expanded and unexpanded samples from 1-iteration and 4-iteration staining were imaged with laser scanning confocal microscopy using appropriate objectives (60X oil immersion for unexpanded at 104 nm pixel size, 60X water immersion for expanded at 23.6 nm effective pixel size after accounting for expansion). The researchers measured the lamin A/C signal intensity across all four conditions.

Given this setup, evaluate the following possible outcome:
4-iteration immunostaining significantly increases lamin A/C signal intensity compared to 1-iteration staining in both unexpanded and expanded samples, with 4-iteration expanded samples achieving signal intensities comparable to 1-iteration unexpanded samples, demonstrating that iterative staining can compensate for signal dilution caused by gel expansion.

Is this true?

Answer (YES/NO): YES